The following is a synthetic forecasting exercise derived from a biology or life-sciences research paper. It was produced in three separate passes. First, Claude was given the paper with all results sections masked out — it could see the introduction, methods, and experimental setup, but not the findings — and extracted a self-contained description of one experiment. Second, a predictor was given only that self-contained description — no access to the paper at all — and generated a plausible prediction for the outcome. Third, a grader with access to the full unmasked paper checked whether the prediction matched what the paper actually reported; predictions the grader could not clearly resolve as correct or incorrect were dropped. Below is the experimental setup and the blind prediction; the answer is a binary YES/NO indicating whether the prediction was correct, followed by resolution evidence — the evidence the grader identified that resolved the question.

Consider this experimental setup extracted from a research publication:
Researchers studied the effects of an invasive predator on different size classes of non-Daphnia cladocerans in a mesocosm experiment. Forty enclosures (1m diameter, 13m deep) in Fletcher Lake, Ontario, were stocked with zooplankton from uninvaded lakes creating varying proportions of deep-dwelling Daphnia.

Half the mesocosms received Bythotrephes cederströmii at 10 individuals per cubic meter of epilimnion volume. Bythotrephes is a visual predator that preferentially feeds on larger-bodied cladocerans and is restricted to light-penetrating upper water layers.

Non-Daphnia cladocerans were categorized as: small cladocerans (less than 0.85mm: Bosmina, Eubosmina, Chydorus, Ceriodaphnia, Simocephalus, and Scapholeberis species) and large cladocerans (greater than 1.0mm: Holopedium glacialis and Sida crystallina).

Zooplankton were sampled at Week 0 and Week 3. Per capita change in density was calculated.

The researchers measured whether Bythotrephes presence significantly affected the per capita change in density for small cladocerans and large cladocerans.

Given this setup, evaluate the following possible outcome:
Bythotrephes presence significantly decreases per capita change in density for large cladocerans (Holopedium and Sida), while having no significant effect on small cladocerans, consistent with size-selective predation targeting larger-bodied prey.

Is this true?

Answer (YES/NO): NO